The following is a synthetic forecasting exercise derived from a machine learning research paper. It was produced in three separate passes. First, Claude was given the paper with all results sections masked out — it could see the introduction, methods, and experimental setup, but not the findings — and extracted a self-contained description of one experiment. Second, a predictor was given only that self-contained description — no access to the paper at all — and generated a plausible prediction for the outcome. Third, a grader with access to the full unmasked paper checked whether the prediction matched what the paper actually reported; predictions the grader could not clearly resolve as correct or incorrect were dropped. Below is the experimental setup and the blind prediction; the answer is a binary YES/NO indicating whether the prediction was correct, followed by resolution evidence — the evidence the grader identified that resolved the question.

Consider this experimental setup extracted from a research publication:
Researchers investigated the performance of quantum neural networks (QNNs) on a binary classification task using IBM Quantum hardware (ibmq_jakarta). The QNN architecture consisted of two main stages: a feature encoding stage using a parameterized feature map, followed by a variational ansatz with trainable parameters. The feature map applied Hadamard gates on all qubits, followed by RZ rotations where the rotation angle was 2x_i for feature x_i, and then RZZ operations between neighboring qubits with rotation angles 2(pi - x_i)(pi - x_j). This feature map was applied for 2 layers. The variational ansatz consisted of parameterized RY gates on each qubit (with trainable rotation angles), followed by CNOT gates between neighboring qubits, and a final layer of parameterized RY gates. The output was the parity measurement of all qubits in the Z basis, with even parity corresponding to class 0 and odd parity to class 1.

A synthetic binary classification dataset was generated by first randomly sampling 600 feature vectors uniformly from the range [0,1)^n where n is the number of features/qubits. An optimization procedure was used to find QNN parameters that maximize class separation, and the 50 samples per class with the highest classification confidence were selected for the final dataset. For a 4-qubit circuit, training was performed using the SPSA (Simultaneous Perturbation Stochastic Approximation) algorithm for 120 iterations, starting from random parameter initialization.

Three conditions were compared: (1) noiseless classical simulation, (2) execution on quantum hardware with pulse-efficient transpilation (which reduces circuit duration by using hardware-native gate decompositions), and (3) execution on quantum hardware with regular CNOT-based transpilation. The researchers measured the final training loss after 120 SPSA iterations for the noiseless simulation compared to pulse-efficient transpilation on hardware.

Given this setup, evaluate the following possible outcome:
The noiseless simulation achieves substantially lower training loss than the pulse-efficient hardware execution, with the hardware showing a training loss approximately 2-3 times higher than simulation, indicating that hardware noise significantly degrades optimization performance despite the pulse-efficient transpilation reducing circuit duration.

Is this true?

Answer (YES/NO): NO